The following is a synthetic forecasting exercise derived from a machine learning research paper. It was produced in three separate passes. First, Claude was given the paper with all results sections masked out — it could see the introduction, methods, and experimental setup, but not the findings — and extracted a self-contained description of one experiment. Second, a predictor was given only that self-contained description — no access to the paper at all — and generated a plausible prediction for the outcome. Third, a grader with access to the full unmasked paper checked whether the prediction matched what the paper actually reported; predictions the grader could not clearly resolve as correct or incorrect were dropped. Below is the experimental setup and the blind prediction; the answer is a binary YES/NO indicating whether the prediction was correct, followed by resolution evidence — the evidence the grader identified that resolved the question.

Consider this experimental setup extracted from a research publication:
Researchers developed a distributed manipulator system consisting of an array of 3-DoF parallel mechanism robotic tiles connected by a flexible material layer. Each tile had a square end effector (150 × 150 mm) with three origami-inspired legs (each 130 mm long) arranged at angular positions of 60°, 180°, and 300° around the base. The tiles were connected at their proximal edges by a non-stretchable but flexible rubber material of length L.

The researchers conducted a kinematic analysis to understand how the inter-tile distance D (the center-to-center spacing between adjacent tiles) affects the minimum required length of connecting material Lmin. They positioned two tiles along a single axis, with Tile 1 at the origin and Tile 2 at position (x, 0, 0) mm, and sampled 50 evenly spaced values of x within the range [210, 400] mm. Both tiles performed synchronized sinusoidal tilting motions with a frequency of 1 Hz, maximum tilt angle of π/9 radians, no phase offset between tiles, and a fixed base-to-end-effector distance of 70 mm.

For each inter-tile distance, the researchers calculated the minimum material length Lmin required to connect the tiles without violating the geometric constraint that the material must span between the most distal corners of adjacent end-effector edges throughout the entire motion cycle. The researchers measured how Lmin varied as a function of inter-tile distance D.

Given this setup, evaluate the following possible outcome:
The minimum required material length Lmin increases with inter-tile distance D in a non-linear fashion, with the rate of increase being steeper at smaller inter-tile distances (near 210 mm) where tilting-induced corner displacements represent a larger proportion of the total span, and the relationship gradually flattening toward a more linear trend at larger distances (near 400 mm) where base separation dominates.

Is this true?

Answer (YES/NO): NO